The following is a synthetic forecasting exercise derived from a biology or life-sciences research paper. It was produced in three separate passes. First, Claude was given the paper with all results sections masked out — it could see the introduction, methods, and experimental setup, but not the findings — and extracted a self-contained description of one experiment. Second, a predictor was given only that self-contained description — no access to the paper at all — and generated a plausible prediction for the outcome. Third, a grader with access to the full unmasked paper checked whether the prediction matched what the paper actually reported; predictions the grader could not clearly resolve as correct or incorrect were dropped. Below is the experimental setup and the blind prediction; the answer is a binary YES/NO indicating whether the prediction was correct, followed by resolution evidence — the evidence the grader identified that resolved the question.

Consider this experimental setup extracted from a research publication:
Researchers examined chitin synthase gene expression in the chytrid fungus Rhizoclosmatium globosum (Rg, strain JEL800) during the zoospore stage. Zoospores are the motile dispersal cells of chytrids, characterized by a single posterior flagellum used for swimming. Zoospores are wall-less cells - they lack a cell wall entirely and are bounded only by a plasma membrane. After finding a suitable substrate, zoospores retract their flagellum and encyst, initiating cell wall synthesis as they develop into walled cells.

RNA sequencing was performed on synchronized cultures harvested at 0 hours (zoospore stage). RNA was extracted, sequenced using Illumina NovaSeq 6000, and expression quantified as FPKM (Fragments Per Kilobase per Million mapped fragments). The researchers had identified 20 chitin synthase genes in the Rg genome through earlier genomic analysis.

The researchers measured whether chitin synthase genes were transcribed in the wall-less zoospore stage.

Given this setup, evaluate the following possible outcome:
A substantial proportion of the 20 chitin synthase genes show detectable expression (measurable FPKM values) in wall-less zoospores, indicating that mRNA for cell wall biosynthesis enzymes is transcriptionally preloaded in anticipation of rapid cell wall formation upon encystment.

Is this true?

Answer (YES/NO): NO